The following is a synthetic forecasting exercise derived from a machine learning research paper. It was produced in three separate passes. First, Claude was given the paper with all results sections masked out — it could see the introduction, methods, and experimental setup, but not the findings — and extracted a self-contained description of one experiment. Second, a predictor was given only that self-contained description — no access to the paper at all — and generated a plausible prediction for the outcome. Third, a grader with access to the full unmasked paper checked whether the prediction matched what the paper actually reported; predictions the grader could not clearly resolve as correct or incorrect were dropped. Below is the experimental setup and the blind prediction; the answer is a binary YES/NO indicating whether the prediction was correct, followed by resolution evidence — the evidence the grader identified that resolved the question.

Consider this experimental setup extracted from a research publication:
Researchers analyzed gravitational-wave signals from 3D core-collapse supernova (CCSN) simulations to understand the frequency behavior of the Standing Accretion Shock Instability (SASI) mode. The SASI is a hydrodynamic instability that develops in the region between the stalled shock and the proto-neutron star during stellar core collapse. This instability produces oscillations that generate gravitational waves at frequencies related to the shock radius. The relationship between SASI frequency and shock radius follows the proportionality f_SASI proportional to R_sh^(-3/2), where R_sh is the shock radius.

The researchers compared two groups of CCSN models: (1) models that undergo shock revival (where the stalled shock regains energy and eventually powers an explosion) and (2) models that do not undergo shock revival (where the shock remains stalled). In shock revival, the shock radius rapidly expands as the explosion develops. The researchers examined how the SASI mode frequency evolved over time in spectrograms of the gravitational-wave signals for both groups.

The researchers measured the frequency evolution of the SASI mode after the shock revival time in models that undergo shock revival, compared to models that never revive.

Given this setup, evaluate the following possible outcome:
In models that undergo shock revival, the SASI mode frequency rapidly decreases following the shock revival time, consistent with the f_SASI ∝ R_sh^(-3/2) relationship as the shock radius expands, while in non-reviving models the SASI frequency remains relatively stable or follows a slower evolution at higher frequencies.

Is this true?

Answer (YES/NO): YES